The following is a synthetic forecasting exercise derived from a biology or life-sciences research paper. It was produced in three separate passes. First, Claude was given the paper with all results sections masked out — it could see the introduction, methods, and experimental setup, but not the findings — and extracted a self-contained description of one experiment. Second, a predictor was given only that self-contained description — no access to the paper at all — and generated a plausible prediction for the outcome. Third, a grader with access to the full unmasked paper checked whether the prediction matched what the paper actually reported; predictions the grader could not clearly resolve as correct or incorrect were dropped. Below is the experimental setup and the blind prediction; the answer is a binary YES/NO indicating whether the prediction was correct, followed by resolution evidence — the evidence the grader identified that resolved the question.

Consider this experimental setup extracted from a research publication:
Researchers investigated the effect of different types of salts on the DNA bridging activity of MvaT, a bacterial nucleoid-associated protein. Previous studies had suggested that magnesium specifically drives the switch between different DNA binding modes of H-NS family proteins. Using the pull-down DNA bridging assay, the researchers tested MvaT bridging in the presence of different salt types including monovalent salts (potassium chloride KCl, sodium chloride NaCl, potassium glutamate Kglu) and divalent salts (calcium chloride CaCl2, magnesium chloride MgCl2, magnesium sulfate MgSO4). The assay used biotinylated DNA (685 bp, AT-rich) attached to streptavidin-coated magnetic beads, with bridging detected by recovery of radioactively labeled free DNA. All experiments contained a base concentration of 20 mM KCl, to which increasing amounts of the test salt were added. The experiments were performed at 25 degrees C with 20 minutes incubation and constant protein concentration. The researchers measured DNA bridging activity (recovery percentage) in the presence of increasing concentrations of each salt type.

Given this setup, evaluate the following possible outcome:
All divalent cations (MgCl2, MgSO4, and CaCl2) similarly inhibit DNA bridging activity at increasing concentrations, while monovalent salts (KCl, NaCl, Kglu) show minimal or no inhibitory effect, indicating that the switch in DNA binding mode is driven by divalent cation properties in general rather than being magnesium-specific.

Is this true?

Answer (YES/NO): NO